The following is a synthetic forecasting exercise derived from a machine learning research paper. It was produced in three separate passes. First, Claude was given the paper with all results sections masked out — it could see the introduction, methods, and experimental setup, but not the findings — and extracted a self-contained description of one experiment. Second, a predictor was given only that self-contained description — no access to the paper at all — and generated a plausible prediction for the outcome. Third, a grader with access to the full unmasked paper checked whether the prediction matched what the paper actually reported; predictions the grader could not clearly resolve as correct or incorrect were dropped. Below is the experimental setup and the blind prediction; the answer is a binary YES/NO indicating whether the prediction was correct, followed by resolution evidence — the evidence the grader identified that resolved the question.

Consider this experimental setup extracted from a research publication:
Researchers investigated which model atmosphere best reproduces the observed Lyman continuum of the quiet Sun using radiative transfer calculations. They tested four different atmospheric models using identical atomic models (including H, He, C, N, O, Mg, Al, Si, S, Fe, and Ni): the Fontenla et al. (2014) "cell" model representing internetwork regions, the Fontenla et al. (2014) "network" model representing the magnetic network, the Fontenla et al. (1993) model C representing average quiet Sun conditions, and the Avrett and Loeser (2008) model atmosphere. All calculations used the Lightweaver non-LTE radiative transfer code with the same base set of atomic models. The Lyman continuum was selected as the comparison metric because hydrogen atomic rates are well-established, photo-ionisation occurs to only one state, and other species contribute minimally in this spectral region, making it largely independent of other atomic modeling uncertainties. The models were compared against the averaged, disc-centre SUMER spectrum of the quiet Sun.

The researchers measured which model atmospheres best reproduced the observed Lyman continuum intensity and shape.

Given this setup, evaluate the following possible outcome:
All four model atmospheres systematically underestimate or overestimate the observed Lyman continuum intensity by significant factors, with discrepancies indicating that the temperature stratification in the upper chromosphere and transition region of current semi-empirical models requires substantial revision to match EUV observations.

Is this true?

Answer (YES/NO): NO